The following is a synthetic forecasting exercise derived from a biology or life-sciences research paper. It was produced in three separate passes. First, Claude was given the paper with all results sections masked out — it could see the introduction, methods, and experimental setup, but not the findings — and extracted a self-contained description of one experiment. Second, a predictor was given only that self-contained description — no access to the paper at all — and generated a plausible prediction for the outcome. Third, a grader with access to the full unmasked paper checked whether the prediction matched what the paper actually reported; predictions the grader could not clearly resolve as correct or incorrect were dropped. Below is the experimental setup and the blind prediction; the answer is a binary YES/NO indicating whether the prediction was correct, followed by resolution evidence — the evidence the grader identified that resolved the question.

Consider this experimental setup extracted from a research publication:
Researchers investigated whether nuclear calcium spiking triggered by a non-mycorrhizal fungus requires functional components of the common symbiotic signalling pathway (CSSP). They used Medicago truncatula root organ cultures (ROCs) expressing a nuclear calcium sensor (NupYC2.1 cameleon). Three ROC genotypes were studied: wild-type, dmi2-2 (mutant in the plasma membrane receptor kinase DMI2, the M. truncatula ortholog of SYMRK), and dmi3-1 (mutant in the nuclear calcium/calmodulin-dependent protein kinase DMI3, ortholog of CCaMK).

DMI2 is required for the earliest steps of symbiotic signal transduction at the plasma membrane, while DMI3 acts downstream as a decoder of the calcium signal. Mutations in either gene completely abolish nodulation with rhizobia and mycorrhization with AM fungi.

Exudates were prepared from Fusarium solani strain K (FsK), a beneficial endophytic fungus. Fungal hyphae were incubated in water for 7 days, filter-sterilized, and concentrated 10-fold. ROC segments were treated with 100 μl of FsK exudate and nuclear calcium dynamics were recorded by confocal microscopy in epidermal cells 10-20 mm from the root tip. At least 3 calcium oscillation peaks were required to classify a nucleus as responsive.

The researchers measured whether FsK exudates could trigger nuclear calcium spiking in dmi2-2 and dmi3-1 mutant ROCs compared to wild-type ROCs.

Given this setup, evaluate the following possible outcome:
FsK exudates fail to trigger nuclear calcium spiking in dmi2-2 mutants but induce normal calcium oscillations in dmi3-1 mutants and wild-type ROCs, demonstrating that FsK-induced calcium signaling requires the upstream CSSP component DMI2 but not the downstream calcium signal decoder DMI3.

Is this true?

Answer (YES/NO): YES